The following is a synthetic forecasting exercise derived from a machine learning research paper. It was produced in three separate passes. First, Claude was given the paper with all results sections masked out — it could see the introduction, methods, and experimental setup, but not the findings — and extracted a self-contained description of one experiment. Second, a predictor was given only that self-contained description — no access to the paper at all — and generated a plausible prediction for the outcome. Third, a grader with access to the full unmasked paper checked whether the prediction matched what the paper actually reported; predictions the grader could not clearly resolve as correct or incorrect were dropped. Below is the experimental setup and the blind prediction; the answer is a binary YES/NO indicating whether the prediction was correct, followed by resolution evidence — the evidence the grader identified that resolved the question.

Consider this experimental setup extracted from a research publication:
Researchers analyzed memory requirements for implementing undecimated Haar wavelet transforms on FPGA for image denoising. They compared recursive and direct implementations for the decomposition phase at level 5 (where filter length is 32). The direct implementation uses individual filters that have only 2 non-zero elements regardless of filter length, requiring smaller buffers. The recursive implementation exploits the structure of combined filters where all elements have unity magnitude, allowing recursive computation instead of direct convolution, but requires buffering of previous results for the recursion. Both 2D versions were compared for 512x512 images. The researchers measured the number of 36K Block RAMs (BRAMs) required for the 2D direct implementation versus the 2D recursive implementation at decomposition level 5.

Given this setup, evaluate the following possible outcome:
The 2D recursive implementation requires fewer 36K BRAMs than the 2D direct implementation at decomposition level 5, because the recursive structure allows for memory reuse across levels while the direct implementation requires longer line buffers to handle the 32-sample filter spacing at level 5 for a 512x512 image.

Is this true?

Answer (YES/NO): NO